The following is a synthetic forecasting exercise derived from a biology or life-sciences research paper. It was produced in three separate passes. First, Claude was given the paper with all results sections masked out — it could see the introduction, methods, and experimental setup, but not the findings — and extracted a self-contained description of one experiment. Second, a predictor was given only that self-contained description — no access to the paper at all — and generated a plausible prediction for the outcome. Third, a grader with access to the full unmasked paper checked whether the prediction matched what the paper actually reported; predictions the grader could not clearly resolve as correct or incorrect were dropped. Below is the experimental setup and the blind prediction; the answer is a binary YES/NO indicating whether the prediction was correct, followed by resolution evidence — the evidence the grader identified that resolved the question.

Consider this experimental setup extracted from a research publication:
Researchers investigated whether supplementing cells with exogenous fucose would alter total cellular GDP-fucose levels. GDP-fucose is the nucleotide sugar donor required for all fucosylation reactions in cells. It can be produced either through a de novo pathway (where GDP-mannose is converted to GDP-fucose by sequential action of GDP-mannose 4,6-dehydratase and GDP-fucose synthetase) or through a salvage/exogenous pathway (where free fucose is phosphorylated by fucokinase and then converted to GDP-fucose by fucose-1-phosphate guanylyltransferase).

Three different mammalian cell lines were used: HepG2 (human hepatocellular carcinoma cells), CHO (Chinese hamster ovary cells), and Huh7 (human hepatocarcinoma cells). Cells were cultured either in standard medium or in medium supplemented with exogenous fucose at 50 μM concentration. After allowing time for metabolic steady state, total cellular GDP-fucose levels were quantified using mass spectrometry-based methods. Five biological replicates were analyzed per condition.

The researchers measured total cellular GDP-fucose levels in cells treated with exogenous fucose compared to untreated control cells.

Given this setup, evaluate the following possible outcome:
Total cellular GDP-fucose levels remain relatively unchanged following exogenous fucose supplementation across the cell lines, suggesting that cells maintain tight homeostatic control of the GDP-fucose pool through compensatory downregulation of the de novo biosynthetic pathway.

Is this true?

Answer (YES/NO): YES